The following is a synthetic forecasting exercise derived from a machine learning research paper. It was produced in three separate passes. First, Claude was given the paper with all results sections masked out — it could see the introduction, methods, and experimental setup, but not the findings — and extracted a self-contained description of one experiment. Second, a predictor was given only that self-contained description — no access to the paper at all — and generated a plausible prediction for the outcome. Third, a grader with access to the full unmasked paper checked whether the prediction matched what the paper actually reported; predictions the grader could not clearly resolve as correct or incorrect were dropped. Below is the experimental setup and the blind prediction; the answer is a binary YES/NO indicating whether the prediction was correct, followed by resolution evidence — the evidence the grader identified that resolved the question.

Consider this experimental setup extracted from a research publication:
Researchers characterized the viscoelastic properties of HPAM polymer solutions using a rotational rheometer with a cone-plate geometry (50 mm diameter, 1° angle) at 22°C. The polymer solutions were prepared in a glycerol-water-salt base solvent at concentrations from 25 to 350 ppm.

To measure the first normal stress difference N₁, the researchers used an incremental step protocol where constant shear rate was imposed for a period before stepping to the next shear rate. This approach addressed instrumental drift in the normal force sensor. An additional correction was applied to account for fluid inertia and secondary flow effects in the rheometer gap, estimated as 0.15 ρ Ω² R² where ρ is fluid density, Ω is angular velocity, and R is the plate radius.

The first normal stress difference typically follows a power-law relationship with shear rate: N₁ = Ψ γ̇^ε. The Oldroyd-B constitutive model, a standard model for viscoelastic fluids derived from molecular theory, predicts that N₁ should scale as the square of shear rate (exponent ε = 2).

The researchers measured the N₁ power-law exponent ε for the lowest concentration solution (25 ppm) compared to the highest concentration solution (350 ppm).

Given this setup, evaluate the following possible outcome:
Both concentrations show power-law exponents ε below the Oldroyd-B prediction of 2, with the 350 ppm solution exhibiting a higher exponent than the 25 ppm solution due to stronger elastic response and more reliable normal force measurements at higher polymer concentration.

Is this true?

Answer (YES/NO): NO